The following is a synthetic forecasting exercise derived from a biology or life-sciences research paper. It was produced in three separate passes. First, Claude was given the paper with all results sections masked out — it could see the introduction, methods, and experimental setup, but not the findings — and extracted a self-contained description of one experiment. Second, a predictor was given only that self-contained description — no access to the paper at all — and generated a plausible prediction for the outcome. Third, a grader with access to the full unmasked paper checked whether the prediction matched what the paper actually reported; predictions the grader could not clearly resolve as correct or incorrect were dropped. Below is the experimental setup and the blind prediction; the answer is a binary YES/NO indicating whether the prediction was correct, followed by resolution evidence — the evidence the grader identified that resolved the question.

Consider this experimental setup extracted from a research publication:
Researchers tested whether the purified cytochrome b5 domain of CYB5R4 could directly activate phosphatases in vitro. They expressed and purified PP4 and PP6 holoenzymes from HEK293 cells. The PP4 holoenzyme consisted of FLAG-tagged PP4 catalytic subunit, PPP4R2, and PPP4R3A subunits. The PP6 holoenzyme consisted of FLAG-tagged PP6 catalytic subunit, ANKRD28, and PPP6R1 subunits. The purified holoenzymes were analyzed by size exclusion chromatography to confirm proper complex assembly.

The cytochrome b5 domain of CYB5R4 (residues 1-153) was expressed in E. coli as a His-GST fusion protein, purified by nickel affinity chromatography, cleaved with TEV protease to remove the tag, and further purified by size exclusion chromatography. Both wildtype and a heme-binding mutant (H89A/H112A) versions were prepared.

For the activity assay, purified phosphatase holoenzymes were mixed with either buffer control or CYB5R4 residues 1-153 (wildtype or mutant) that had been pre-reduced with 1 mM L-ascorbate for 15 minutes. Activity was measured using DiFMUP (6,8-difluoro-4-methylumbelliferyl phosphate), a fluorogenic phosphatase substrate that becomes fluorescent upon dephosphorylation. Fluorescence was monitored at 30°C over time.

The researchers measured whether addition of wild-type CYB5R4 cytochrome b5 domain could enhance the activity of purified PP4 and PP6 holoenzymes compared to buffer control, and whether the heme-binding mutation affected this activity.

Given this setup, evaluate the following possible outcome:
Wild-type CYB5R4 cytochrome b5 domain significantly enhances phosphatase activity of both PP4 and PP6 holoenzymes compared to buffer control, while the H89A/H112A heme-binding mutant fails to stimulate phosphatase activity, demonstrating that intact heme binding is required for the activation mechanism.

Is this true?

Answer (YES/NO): YES